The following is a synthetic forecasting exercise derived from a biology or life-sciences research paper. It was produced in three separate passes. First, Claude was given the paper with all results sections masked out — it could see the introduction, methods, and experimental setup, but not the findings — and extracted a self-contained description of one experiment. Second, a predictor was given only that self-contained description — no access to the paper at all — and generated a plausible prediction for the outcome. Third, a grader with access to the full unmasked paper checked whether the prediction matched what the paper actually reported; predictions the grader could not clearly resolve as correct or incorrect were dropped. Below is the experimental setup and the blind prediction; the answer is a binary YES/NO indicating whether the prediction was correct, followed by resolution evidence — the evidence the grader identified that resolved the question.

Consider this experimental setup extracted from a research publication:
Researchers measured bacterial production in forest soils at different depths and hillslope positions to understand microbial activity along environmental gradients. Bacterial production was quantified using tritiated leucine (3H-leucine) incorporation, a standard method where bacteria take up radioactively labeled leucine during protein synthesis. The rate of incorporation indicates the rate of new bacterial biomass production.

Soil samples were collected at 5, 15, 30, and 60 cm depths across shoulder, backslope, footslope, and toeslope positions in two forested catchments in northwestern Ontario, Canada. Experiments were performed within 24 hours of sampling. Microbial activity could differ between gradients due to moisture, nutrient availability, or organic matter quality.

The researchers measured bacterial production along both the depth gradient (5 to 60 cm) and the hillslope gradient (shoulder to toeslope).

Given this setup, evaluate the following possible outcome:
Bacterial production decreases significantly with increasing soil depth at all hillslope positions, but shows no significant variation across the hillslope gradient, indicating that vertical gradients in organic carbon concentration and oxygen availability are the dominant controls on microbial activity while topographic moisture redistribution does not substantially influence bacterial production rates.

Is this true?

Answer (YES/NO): NO